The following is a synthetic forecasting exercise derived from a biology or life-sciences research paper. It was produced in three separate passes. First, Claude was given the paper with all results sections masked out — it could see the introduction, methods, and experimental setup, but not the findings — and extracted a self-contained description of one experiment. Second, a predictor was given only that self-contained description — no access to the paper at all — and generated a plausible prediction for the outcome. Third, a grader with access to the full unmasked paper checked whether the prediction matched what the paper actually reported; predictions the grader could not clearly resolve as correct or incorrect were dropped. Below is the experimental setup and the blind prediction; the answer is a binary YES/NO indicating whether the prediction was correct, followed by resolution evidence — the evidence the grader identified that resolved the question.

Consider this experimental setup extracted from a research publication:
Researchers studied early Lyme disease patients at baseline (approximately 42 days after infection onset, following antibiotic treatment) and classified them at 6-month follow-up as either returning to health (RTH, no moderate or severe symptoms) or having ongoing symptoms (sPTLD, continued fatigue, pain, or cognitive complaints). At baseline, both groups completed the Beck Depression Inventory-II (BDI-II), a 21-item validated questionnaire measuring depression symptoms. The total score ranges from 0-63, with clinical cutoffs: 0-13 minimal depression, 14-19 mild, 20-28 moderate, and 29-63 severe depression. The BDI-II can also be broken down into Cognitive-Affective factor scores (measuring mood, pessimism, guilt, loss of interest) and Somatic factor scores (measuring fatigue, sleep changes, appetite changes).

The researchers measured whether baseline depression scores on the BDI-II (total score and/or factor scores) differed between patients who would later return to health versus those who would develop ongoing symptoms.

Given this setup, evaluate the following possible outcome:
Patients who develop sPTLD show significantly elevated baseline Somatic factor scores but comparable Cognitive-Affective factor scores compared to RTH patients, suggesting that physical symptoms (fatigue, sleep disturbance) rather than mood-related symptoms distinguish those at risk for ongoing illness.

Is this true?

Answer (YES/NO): NO